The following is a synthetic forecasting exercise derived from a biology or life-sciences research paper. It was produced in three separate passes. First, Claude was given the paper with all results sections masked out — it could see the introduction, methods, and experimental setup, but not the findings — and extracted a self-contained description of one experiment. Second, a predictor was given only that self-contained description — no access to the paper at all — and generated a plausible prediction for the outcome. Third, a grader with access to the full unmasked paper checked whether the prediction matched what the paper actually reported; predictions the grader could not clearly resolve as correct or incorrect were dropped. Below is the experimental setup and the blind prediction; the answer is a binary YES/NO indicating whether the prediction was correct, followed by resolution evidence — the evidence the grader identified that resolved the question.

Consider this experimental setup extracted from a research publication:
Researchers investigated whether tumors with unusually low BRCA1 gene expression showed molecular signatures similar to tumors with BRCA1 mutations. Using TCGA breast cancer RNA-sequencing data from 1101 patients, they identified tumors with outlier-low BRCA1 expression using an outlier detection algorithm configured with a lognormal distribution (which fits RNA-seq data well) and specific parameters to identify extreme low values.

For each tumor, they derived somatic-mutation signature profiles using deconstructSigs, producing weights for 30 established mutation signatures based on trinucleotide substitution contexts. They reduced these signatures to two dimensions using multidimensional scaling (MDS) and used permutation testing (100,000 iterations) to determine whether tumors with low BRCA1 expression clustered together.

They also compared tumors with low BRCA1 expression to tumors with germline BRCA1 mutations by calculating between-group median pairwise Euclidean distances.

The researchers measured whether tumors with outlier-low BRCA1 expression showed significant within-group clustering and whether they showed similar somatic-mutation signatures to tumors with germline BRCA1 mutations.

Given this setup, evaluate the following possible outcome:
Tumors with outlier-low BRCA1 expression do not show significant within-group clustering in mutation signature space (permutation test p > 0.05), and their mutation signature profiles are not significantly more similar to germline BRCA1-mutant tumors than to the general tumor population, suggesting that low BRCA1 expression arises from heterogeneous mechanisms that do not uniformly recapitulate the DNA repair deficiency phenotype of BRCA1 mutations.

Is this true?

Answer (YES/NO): NO